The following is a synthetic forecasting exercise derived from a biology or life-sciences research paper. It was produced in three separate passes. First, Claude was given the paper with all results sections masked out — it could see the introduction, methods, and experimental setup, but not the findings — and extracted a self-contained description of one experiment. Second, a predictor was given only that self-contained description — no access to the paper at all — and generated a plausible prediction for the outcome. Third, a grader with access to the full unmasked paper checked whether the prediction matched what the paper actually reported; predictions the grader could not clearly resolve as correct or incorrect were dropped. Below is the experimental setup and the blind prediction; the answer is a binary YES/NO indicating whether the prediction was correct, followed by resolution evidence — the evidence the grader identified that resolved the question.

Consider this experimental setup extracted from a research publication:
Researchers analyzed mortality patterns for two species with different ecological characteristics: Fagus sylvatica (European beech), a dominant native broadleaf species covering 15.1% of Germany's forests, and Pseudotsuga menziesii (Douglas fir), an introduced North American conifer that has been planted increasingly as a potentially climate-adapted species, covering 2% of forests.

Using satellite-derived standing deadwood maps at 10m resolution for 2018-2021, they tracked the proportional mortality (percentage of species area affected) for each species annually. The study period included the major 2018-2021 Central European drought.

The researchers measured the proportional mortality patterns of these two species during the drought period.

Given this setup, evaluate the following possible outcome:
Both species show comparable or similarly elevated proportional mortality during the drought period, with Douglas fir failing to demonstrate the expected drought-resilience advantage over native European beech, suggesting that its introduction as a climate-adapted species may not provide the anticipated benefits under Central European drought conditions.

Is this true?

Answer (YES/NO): NO